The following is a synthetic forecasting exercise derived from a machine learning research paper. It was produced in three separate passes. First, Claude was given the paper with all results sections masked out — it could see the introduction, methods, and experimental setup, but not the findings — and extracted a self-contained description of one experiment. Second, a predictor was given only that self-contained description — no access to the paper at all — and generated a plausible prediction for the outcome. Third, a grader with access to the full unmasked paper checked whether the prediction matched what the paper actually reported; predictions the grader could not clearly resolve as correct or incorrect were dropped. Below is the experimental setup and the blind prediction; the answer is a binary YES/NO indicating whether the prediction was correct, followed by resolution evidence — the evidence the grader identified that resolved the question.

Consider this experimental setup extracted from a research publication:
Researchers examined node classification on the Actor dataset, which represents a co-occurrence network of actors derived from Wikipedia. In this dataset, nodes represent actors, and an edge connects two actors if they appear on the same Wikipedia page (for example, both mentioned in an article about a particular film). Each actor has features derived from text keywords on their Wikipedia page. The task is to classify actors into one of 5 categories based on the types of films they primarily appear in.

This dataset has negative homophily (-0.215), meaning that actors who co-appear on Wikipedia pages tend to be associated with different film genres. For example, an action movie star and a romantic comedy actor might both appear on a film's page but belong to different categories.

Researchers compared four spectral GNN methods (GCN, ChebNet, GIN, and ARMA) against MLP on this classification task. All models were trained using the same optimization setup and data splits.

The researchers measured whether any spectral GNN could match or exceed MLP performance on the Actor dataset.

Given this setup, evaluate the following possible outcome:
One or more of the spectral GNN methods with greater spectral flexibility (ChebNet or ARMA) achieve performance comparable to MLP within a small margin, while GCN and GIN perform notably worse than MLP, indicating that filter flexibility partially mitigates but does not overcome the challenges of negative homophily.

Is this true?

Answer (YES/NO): YES